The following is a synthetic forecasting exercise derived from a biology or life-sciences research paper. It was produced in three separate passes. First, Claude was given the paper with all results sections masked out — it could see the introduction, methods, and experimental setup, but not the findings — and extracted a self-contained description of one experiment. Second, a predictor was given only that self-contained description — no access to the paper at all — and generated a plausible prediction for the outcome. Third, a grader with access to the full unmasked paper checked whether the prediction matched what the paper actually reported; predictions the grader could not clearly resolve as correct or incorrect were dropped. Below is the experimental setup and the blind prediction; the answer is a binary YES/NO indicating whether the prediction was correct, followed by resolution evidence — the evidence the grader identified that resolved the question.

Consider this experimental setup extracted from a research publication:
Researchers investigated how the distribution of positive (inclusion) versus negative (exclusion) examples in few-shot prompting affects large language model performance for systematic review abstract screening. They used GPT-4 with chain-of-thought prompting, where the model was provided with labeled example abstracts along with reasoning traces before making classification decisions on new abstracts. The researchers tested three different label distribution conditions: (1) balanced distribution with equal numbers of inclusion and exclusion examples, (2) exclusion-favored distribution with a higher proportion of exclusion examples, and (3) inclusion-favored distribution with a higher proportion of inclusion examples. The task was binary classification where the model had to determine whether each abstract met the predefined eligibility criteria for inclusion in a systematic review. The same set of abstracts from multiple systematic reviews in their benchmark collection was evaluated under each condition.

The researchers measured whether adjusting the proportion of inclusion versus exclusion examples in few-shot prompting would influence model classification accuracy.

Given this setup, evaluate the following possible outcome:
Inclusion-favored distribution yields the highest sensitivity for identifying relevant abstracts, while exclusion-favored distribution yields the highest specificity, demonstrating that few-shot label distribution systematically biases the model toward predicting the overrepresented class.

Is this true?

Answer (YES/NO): NO